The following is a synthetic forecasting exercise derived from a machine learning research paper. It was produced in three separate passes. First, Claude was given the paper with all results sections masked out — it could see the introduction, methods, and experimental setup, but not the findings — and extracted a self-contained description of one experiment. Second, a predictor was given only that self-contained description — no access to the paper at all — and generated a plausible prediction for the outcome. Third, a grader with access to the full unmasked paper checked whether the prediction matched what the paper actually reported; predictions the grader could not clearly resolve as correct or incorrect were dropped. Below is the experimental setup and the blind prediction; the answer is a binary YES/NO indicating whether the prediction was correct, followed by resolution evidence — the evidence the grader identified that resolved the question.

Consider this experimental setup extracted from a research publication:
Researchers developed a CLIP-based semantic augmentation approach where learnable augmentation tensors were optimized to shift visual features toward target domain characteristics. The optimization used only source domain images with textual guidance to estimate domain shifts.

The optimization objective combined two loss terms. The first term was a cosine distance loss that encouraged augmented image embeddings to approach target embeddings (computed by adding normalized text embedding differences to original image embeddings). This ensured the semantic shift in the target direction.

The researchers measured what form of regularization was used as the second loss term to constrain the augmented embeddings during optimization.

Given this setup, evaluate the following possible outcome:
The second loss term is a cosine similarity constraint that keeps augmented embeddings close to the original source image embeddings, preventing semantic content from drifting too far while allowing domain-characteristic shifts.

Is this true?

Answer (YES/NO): NO